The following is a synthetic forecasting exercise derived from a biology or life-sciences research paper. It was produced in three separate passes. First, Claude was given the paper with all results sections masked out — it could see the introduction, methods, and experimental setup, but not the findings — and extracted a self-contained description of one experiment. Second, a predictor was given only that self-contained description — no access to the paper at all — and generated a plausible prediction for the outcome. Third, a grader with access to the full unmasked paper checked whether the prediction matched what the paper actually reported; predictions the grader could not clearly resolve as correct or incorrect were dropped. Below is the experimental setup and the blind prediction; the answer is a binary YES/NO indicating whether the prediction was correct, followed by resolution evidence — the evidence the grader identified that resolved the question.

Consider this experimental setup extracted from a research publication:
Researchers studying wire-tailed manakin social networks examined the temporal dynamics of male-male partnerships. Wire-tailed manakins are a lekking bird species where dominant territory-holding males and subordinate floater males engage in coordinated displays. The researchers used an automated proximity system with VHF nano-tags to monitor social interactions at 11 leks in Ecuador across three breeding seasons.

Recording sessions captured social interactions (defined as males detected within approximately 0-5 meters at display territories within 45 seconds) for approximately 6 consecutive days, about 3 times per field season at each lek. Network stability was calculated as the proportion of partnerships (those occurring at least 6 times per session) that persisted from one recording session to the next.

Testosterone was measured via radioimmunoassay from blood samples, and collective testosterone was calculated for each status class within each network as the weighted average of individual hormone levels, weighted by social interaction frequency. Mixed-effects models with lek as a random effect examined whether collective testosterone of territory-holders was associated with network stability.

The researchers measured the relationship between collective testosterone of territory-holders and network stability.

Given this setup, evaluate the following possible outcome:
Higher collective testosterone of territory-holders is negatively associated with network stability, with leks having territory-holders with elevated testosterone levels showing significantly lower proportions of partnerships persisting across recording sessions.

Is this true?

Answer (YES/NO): YES